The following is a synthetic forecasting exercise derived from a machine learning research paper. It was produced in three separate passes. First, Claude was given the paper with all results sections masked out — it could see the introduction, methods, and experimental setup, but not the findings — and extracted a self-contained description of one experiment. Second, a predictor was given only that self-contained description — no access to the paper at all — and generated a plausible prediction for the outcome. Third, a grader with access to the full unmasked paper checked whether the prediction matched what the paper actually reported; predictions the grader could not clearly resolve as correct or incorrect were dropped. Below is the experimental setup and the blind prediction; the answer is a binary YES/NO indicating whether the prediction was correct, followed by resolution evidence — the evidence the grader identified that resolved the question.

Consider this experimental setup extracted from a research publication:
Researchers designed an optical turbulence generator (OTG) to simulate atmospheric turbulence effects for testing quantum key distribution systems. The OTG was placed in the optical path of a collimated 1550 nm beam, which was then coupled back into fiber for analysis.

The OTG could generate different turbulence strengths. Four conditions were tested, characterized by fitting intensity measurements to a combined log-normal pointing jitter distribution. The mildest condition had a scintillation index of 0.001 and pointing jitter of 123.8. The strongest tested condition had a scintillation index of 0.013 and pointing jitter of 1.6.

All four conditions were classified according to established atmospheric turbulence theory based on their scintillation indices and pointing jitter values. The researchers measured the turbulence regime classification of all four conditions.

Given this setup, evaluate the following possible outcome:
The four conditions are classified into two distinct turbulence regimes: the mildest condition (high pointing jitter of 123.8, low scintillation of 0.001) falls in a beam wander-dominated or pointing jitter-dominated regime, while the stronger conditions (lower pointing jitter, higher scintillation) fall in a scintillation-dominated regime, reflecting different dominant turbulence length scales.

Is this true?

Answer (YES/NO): NO